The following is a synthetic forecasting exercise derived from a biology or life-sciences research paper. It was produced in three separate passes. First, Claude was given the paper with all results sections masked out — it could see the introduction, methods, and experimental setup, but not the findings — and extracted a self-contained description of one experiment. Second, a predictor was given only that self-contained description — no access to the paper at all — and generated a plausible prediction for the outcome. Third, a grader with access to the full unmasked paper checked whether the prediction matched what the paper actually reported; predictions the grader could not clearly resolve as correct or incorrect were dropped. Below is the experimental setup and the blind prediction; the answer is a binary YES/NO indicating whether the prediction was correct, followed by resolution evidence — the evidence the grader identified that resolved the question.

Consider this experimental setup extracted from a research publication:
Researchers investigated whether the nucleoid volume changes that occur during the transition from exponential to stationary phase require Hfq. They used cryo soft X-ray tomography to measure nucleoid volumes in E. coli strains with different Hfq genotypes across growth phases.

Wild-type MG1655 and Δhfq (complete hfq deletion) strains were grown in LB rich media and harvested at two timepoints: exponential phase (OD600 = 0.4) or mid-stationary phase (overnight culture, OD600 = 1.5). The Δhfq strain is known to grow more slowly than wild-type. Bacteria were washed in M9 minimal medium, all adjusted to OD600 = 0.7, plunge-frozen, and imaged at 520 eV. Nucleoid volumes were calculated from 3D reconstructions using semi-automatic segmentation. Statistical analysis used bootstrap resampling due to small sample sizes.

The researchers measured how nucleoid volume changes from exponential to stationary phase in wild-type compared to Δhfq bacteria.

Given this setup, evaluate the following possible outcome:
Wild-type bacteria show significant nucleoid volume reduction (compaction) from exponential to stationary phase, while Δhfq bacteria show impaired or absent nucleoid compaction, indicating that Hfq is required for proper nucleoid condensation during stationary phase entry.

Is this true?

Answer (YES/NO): YES